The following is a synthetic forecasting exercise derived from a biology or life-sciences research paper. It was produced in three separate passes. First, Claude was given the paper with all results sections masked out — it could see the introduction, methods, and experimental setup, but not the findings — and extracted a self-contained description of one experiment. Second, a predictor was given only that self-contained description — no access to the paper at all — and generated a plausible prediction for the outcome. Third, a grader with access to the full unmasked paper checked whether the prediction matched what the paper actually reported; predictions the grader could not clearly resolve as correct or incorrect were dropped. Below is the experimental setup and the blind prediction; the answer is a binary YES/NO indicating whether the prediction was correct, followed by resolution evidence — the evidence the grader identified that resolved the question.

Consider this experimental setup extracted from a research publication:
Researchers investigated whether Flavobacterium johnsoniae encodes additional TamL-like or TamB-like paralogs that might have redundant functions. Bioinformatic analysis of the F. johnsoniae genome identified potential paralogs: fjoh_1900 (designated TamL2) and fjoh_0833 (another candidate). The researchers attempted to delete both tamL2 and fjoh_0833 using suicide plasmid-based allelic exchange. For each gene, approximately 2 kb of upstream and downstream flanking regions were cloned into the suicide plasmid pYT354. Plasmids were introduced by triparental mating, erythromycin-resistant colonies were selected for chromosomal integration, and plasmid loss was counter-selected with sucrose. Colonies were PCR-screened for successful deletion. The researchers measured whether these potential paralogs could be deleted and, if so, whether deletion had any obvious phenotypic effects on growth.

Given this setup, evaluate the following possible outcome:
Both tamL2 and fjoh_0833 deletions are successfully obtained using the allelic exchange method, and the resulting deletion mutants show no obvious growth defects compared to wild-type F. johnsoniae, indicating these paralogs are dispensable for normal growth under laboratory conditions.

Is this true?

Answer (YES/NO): YES